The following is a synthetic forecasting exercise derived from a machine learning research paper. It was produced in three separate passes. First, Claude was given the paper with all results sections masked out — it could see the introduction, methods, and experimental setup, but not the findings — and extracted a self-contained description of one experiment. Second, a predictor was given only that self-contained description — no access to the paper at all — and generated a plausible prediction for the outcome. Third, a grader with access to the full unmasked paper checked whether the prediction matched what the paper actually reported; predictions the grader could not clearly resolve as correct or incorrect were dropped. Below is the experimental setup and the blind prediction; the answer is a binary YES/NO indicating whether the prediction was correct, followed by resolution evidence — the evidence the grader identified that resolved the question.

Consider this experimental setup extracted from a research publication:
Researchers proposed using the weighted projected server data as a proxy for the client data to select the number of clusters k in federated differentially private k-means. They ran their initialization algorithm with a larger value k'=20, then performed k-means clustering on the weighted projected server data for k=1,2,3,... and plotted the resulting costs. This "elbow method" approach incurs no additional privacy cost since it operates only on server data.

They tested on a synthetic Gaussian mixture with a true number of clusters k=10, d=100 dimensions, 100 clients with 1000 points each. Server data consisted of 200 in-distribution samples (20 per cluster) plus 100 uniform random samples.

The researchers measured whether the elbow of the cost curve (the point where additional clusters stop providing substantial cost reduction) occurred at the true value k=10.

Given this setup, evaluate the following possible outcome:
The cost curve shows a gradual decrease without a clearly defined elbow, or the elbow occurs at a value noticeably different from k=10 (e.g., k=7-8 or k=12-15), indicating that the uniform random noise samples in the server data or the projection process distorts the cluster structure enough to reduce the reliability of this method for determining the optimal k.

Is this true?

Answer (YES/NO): NO